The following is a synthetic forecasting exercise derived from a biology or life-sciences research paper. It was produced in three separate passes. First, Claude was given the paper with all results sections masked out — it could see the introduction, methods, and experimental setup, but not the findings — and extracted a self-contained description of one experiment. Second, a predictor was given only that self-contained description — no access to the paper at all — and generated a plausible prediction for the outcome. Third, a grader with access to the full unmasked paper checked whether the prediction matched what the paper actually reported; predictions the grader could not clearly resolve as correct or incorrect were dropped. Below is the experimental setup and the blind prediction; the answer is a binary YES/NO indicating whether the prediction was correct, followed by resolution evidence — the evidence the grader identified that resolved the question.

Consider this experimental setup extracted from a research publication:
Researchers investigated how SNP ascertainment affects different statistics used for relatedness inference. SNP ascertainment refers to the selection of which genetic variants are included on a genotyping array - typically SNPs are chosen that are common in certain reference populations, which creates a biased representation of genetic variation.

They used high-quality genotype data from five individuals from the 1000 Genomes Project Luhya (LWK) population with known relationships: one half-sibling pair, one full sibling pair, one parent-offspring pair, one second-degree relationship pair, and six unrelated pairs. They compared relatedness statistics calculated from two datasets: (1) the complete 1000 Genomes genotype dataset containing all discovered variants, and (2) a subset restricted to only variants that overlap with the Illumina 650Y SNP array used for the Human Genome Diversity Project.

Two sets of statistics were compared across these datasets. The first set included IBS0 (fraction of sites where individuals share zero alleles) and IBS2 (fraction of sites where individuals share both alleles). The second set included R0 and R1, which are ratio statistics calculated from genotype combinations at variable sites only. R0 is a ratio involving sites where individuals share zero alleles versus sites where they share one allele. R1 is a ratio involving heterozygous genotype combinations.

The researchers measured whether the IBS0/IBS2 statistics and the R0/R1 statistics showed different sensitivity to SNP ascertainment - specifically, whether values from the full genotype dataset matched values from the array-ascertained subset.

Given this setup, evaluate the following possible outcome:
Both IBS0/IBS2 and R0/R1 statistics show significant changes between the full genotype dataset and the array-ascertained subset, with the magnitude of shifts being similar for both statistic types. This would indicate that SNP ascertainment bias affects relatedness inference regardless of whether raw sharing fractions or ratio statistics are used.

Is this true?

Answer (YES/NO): NO